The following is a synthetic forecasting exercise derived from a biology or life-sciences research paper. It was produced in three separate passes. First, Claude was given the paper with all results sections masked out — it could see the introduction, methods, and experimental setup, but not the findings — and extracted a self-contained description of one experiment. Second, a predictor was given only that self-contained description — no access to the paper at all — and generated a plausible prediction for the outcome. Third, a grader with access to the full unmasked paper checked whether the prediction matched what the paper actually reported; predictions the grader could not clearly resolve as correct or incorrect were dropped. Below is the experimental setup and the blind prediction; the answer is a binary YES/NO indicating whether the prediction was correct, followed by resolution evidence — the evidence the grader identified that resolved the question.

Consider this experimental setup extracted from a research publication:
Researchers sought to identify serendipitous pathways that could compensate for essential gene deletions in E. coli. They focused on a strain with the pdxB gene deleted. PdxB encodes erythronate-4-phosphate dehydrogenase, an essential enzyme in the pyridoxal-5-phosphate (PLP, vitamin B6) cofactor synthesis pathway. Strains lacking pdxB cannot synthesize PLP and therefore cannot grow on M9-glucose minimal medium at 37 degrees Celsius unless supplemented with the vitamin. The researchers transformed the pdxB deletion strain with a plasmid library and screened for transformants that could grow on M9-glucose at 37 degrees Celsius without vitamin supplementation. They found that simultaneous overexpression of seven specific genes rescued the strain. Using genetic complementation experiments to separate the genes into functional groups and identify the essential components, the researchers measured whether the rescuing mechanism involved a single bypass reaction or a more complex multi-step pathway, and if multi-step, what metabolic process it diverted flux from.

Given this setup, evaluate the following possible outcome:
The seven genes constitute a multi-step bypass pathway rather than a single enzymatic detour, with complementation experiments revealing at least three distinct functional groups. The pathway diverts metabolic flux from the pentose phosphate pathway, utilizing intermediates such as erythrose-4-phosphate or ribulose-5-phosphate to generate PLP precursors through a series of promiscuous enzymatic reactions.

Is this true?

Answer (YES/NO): NO